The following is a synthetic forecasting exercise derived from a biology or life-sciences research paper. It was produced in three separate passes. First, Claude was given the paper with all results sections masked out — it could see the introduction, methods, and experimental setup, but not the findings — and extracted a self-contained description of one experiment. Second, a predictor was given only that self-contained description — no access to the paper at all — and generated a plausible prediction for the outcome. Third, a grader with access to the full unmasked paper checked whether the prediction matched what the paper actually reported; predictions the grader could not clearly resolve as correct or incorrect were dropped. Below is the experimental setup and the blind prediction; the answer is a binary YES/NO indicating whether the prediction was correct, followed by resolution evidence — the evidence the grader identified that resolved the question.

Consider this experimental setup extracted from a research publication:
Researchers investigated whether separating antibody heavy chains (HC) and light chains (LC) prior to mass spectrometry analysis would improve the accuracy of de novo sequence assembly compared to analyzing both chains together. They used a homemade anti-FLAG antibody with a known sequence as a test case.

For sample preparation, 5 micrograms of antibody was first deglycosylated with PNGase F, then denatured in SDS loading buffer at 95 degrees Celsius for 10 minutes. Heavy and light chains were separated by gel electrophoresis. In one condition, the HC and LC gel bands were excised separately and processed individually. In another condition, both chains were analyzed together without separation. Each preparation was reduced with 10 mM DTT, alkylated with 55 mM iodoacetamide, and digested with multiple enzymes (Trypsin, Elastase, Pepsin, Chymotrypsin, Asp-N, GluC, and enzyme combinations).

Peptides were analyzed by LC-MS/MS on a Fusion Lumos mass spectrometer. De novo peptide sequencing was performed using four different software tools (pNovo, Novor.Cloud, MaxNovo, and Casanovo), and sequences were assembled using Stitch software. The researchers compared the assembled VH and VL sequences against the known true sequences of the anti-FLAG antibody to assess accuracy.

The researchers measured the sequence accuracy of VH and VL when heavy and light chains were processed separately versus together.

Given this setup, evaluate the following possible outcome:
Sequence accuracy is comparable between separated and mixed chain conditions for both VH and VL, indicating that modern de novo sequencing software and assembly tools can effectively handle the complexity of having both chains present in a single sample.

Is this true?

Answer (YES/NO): NO